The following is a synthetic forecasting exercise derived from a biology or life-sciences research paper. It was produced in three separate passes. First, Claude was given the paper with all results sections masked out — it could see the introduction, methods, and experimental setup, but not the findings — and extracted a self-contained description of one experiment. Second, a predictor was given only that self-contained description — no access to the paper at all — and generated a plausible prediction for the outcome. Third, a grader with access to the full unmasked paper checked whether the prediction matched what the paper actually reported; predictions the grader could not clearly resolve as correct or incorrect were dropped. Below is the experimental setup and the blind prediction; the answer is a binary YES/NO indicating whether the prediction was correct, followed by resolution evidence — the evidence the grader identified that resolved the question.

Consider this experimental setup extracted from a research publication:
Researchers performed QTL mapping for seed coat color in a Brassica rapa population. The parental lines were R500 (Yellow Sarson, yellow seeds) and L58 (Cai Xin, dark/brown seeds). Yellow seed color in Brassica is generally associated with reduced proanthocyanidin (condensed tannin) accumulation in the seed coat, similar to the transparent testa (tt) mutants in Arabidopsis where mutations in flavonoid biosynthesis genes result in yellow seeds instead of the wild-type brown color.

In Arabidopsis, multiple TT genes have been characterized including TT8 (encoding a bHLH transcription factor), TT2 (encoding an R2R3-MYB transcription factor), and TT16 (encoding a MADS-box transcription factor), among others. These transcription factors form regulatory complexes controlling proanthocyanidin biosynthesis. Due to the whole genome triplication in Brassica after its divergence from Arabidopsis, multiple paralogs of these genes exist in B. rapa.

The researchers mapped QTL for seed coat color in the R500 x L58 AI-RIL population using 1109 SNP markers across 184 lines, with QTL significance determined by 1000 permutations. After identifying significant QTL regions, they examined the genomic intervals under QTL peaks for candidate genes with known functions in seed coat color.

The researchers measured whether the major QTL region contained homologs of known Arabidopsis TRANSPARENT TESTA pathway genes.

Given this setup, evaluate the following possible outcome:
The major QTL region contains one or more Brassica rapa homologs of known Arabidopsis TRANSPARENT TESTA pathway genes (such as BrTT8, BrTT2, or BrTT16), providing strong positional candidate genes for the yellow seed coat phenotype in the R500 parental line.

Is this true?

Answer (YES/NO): YES